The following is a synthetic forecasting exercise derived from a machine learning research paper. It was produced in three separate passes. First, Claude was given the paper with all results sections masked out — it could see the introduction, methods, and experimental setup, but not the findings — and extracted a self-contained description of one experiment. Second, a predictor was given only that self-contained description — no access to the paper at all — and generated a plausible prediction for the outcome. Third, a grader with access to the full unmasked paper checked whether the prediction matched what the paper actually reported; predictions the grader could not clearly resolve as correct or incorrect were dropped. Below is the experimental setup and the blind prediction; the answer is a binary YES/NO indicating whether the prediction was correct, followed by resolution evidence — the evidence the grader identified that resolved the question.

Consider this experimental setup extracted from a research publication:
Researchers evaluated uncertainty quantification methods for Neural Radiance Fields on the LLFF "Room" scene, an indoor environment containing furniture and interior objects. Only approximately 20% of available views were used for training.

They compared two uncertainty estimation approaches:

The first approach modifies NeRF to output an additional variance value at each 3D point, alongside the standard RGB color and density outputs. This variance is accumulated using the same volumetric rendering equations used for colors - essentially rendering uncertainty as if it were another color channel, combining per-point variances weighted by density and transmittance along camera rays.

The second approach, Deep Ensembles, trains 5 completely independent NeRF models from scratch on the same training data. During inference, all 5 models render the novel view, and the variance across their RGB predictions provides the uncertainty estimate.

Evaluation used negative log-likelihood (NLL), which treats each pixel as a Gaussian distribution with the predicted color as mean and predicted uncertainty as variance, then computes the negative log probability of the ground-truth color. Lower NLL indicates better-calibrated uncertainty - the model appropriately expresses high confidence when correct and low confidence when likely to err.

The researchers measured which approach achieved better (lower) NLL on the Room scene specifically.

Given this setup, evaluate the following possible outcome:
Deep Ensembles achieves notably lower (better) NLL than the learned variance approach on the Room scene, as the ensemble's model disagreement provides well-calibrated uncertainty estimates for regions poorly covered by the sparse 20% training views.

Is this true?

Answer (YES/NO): YES